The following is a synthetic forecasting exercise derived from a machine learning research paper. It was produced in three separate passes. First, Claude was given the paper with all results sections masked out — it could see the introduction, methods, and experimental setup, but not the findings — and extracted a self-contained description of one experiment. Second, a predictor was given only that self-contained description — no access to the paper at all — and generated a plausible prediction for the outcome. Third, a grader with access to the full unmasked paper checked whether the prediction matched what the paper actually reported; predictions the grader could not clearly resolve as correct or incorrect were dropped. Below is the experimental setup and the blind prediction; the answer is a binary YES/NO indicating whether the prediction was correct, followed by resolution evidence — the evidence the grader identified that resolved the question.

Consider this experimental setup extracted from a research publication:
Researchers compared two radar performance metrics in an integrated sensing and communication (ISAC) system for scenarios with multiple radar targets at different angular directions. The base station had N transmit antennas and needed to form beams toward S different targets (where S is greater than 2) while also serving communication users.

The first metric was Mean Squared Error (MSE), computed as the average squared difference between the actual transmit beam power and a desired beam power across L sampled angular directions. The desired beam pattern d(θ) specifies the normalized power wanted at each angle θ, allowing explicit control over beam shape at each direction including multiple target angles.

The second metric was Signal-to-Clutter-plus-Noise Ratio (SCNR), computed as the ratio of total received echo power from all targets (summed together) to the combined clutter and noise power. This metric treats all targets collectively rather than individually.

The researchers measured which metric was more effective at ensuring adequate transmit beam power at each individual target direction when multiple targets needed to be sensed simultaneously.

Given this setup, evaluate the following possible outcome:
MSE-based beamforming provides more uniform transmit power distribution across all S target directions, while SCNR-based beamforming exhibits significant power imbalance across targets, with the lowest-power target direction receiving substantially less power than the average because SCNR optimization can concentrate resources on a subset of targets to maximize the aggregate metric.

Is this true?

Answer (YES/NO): YES